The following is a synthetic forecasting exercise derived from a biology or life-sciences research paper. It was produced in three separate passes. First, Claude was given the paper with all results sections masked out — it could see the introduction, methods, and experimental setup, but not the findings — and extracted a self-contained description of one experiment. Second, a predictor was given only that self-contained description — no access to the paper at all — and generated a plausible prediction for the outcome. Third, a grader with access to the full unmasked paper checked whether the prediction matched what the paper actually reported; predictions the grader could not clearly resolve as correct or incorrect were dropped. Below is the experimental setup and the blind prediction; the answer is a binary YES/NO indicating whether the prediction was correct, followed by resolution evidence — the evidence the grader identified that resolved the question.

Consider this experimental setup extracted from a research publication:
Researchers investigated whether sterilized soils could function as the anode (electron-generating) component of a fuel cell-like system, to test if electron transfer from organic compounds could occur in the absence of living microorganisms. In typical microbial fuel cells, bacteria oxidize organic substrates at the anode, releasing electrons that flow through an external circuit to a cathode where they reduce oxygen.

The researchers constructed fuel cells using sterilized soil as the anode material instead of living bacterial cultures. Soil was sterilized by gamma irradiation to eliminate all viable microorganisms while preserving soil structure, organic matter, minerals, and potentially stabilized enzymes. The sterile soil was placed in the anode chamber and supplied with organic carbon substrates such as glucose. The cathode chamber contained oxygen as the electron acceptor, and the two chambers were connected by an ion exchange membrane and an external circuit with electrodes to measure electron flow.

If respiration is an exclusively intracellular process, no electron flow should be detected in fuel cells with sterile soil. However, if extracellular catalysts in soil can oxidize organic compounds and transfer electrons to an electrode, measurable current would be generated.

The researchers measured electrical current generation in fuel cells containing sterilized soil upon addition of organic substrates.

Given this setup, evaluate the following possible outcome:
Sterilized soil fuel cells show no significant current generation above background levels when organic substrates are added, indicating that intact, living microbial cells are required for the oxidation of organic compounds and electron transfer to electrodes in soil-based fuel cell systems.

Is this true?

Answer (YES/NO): NO